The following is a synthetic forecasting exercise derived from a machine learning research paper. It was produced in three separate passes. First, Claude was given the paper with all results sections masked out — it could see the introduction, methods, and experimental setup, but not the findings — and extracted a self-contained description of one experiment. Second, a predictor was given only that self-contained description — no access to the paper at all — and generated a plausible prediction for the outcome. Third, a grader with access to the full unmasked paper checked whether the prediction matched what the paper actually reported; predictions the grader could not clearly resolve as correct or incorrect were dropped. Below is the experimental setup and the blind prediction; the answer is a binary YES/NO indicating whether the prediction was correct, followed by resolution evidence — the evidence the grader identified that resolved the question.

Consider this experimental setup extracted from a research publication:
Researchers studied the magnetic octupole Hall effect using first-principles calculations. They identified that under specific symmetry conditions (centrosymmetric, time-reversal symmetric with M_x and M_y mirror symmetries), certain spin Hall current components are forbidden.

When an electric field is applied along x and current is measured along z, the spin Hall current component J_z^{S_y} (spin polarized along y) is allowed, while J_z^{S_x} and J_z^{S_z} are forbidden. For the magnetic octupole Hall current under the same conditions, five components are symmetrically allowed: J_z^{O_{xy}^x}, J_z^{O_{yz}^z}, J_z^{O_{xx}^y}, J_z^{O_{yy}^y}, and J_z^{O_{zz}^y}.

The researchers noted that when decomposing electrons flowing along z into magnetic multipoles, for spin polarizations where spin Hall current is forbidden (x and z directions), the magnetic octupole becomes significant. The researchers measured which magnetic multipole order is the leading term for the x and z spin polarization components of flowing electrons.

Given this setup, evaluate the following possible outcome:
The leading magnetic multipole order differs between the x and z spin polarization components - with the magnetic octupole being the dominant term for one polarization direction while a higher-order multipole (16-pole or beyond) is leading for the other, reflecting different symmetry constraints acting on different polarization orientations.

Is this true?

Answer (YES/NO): NO